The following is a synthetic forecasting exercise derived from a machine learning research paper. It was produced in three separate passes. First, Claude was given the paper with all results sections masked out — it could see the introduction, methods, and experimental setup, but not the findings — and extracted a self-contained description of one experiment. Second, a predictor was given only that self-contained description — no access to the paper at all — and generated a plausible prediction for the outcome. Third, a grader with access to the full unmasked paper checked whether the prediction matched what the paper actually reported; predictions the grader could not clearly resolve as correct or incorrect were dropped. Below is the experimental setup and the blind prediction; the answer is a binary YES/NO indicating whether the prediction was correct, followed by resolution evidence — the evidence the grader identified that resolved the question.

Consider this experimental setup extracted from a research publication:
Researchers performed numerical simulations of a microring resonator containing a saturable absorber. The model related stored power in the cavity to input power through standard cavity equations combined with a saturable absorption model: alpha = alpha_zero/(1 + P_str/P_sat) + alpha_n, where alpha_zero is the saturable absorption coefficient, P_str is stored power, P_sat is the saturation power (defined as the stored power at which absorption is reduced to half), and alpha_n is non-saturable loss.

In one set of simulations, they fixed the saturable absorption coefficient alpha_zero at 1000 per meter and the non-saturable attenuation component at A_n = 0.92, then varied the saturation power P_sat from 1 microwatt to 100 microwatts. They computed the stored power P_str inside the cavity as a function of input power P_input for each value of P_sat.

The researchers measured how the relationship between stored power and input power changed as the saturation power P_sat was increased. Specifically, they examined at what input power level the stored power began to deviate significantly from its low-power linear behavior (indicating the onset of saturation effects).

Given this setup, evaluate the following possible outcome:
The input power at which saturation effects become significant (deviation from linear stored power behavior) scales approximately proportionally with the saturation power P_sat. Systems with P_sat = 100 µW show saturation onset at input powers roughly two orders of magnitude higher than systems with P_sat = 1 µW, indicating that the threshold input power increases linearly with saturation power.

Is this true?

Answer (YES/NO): YES